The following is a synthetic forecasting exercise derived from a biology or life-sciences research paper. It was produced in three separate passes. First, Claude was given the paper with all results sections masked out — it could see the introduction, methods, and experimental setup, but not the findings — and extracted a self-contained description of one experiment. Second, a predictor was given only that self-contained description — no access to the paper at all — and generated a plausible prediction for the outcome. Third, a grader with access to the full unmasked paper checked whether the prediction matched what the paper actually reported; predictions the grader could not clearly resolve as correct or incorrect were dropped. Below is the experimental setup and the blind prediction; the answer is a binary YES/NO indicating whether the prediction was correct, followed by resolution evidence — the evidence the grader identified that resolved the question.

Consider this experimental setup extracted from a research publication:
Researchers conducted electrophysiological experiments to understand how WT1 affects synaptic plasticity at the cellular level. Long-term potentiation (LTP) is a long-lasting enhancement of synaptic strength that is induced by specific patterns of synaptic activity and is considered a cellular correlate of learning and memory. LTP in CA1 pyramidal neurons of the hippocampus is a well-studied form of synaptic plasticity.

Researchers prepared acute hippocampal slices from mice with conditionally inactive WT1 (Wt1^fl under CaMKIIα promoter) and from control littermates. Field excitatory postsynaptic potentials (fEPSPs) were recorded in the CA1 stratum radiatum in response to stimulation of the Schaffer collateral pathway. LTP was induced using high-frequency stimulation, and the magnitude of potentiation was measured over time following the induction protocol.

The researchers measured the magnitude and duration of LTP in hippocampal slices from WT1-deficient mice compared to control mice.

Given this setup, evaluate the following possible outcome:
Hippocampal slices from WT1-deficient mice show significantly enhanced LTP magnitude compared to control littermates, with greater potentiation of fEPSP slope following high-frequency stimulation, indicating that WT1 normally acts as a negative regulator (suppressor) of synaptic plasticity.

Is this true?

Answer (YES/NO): YES